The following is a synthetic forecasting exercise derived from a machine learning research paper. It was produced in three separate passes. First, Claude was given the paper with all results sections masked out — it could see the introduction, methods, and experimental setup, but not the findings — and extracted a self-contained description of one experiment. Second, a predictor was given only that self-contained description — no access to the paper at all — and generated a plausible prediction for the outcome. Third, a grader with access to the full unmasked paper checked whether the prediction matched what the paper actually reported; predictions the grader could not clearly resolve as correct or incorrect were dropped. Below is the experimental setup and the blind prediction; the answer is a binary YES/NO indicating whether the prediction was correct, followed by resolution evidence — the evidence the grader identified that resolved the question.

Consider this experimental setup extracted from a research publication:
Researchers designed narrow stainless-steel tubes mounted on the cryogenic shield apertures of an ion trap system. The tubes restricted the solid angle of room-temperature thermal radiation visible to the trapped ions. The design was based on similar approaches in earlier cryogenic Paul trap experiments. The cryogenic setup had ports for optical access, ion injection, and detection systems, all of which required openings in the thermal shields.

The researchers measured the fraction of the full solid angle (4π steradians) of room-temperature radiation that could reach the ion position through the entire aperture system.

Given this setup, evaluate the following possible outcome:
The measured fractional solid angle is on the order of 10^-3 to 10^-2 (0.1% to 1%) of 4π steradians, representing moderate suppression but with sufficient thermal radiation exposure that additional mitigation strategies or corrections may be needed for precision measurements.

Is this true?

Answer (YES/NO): NO